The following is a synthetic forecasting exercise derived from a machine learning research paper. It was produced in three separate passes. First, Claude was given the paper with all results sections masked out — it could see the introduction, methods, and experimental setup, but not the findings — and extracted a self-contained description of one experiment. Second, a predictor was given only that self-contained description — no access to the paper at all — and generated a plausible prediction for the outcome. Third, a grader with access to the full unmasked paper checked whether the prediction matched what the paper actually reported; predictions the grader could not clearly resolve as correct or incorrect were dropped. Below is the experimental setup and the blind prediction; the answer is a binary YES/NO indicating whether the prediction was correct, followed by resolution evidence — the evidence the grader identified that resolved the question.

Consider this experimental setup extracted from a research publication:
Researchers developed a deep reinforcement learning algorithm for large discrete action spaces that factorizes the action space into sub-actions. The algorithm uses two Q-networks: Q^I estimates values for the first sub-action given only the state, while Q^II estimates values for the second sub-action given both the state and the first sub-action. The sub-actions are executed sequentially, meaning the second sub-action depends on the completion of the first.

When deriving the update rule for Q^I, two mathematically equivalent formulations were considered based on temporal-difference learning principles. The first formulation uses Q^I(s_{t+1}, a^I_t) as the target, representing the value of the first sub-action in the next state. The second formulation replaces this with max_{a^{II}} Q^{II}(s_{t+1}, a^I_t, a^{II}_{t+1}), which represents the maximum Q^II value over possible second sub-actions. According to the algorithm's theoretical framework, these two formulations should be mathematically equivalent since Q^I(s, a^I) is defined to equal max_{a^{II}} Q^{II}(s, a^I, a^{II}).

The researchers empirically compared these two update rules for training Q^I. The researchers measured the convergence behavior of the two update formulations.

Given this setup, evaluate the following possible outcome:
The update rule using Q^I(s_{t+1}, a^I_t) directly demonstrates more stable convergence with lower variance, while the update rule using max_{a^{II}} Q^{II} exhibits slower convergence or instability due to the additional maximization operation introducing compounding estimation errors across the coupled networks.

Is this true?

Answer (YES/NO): NO